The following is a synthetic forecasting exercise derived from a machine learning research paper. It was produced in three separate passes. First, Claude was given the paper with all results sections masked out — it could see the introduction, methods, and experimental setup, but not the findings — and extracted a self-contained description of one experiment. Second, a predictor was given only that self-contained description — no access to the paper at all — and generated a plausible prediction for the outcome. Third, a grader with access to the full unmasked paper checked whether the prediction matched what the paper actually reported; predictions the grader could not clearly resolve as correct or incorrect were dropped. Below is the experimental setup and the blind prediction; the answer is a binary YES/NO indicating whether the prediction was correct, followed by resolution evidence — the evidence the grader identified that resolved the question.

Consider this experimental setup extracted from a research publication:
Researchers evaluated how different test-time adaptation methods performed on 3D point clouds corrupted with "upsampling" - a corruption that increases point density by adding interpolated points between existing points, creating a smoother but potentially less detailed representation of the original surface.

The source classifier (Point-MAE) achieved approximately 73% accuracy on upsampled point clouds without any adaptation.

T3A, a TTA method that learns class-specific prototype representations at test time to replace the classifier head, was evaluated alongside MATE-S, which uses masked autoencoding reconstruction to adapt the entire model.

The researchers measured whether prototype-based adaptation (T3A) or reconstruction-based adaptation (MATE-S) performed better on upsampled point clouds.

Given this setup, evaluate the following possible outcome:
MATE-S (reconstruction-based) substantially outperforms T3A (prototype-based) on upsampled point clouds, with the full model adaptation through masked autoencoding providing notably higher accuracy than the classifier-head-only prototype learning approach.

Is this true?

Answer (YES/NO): YES